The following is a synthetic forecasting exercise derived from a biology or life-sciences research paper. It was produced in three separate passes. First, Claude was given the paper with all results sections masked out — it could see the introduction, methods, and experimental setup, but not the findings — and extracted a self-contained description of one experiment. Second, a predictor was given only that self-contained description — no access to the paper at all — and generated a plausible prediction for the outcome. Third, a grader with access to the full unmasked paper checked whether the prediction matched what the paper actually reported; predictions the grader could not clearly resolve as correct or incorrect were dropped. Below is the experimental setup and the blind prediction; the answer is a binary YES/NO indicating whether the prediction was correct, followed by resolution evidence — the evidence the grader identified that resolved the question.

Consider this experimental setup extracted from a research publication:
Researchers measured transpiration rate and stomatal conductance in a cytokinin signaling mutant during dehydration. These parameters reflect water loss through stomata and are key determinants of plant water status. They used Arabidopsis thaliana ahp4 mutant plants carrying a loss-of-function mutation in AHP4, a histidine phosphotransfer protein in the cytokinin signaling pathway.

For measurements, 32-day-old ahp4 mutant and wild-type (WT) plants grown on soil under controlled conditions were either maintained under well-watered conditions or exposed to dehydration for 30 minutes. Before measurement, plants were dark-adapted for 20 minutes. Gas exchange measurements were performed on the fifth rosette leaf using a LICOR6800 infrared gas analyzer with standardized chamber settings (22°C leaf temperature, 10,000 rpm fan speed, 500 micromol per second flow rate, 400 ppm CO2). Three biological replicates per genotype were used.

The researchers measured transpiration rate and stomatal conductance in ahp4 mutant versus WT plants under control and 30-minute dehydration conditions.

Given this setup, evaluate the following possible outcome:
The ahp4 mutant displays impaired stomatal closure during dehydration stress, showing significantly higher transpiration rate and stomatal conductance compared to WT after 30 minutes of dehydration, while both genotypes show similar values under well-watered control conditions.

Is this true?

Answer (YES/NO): NO